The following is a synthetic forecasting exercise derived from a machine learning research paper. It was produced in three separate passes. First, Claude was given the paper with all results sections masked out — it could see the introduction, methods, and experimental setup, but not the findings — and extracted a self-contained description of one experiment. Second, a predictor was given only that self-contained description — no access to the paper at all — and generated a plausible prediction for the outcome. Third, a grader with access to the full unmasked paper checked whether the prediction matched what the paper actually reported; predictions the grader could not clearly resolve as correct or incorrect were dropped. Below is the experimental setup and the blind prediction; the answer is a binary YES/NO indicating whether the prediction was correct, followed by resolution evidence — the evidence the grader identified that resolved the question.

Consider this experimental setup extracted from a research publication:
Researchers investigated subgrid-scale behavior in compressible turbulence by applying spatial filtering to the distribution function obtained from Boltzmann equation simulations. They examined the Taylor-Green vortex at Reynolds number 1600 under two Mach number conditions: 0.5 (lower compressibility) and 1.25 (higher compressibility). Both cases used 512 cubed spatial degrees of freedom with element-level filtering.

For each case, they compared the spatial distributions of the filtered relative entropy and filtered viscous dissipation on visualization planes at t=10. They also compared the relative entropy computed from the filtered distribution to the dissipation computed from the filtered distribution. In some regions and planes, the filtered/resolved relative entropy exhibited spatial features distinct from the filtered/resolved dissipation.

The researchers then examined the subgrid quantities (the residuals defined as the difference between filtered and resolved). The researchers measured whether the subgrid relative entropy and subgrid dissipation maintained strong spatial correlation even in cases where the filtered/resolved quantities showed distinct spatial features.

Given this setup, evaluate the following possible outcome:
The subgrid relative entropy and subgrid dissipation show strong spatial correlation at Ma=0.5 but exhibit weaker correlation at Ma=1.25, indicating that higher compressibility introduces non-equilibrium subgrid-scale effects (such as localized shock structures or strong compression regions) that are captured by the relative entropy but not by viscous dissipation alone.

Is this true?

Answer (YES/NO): NO